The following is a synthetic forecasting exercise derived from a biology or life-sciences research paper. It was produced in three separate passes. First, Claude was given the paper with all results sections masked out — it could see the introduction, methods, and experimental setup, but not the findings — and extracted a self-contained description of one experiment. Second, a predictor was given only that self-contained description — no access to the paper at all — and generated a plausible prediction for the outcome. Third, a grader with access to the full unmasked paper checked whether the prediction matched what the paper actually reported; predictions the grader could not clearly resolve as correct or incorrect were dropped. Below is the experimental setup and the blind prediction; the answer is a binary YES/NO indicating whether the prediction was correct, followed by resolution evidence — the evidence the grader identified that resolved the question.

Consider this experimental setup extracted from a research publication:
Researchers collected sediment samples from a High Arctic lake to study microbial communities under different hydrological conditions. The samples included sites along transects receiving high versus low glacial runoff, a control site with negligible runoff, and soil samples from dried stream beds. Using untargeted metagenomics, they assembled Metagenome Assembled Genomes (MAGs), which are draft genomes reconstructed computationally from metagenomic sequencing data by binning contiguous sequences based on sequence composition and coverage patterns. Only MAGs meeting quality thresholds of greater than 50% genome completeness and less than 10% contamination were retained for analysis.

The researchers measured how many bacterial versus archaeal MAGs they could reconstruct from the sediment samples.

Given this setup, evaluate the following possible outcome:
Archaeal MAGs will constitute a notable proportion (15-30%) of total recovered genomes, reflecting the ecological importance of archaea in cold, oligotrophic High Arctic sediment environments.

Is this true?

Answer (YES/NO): NO